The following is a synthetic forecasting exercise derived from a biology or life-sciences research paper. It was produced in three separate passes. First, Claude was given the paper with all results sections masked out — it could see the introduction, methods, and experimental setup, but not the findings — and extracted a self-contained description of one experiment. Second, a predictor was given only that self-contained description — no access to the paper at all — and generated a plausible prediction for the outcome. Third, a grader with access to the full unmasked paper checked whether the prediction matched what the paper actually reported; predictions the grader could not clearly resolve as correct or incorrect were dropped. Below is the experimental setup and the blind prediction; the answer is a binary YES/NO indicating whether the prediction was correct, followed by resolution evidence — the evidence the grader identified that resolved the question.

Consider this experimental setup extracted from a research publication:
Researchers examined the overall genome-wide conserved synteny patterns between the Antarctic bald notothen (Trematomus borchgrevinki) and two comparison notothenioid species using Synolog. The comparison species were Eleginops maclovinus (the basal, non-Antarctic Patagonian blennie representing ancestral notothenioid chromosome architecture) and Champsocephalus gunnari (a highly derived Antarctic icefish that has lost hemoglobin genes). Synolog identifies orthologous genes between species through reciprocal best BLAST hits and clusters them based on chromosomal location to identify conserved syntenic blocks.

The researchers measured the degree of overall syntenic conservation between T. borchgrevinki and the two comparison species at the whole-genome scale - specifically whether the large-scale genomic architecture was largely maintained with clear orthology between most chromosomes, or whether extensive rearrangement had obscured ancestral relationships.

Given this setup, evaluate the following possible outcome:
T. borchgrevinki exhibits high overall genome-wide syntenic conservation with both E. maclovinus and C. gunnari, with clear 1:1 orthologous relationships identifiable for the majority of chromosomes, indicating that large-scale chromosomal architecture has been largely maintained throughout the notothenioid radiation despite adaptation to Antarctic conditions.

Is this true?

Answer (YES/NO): YES